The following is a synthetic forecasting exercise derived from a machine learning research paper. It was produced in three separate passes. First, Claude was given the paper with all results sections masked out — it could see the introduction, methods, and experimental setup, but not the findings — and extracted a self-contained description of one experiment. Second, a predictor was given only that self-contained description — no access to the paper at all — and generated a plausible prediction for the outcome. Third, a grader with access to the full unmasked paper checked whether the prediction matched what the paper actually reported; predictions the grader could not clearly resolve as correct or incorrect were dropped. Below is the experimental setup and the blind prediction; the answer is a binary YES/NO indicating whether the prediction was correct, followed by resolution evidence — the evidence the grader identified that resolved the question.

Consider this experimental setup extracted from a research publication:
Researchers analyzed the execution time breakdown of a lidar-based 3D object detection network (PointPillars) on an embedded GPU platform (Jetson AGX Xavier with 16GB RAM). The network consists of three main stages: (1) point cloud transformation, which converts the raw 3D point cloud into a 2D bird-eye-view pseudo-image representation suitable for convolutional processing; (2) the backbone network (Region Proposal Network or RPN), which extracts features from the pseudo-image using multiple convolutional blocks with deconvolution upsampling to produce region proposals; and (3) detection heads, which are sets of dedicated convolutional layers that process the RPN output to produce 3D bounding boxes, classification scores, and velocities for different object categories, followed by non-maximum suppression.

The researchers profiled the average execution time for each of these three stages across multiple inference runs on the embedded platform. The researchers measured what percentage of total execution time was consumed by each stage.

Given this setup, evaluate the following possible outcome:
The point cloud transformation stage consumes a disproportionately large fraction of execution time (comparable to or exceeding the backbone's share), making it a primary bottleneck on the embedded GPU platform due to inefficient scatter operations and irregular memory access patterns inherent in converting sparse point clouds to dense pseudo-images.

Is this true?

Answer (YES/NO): NO